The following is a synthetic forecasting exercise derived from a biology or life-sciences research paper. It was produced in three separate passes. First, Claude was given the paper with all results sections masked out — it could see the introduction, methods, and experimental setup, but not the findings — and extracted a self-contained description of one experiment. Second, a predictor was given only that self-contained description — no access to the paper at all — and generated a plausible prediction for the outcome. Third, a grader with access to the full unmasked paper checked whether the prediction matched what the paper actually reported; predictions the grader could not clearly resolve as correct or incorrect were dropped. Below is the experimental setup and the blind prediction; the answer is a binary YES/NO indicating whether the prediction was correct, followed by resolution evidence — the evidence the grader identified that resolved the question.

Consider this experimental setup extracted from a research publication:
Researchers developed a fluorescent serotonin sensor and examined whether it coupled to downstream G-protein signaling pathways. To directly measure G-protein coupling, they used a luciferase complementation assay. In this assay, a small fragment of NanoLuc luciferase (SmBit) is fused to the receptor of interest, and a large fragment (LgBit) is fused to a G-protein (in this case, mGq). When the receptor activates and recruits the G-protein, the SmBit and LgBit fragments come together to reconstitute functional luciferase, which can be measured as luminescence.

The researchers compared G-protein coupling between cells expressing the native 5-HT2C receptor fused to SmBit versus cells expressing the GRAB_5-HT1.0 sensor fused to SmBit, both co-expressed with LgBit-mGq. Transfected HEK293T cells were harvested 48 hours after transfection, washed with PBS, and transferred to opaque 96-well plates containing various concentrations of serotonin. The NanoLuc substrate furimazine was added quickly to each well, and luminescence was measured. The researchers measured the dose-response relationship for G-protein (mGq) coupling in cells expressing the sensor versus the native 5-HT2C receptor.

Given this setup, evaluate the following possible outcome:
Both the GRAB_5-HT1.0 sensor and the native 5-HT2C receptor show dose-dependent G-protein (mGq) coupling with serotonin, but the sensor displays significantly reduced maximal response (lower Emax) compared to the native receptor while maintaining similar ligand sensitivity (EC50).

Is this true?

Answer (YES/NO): NO